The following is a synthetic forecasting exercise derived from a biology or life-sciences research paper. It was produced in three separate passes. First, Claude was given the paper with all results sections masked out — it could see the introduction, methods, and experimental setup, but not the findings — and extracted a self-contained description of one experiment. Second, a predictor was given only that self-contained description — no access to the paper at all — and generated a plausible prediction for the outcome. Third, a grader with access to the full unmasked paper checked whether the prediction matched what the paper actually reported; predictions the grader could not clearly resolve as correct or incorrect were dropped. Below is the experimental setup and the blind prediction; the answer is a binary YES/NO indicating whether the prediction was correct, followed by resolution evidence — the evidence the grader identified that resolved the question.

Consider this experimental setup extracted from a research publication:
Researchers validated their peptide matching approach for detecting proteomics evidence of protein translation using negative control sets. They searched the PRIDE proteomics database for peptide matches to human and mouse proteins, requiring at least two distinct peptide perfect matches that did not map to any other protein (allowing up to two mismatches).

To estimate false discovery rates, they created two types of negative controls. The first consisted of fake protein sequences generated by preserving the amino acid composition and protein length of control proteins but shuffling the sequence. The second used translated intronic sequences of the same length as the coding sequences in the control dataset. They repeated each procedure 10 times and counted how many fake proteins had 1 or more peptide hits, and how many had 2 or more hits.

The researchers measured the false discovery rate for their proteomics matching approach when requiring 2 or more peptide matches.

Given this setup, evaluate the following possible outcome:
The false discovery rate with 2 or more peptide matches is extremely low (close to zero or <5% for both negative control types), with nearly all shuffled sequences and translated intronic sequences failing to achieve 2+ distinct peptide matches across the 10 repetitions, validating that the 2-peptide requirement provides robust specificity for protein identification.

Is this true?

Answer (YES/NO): YES